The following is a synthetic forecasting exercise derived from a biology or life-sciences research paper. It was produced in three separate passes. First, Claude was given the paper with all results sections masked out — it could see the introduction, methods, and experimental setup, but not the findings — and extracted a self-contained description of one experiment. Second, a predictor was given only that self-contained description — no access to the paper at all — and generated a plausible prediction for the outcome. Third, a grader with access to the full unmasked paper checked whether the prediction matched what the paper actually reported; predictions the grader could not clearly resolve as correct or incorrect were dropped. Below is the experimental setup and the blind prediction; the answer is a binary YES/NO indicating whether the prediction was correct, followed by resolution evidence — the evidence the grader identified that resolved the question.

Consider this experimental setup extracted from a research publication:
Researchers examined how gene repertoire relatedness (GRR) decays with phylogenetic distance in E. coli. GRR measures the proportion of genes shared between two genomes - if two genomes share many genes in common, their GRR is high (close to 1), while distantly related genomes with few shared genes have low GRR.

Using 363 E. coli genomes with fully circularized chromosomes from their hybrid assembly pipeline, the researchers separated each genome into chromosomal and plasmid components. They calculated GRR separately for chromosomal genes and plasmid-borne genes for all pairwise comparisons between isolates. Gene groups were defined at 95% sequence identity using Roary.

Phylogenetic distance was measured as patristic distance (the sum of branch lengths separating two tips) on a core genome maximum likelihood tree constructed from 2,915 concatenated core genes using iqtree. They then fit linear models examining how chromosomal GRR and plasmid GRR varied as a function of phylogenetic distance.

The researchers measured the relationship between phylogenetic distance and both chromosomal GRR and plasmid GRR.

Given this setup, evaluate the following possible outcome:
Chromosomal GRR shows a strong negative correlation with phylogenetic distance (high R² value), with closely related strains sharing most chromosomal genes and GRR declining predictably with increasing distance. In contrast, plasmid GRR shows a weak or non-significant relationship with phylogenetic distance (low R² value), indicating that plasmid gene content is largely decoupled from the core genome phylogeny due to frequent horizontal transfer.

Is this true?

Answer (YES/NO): YES